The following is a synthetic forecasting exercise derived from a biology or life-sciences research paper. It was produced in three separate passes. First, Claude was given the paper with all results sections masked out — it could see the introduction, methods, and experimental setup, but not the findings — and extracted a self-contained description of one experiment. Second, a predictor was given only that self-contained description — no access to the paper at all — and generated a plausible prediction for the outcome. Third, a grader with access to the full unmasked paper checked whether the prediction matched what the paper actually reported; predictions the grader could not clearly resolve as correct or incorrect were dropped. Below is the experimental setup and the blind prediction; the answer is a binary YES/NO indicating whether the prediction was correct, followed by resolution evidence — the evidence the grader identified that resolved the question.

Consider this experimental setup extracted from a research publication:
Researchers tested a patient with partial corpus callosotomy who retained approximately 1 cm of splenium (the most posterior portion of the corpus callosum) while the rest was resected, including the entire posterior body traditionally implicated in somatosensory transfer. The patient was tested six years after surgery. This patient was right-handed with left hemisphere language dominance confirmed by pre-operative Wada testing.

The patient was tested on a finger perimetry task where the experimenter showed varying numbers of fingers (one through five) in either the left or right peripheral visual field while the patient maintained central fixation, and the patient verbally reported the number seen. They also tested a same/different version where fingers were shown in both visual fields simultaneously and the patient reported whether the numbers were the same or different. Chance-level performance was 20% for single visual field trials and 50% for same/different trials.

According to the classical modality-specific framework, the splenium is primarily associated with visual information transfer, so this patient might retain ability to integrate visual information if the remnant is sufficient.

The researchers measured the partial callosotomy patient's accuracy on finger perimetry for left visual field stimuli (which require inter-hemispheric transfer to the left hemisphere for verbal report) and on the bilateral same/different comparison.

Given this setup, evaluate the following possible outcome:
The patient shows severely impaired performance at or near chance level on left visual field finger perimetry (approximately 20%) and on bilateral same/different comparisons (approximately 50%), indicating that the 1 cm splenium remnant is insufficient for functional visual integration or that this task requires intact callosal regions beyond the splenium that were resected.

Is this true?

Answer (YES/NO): NO